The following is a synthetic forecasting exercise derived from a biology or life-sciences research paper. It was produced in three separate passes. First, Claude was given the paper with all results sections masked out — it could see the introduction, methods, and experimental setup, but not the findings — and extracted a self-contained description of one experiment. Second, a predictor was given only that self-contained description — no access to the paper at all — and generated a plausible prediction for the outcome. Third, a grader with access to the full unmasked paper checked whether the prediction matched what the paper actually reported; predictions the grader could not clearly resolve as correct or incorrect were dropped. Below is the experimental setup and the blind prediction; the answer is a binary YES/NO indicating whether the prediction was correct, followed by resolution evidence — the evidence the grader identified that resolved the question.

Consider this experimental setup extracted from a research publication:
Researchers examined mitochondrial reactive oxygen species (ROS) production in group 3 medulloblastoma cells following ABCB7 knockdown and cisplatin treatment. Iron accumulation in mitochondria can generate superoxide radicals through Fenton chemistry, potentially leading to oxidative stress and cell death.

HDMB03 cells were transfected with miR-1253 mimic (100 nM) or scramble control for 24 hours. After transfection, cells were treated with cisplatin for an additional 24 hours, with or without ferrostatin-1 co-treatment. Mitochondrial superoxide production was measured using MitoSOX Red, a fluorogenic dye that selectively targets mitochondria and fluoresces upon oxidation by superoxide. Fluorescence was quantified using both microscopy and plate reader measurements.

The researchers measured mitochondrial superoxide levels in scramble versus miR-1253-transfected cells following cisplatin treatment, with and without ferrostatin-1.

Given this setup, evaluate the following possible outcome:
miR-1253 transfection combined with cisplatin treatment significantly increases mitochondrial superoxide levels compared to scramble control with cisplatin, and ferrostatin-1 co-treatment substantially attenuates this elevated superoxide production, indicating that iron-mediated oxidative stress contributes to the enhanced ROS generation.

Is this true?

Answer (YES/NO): YES